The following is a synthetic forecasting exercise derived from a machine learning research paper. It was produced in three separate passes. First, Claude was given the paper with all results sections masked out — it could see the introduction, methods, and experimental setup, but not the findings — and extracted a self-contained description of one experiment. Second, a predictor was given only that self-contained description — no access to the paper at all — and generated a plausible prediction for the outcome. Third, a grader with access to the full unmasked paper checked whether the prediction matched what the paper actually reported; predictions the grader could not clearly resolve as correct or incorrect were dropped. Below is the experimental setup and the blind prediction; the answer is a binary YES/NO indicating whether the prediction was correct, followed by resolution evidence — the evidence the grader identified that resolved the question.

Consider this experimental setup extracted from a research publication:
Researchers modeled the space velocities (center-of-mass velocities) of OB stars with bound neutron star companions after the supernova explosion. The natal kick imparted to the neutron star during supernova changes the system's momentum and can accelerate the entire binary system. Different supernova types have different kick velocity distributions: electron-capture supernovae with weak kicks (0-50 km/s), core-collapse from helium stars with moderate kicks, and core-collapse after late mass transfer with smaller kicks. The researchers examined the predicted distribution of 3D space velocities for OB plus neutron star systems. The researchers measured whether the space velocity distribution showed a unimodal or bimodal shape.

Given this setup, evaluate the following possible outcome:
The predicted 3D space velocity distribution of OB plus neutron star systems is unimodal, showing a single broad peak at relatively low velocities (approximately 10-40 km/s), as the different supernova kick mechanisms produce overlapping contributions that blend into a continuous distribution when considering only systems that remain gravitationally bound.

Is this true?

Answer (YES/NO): NO